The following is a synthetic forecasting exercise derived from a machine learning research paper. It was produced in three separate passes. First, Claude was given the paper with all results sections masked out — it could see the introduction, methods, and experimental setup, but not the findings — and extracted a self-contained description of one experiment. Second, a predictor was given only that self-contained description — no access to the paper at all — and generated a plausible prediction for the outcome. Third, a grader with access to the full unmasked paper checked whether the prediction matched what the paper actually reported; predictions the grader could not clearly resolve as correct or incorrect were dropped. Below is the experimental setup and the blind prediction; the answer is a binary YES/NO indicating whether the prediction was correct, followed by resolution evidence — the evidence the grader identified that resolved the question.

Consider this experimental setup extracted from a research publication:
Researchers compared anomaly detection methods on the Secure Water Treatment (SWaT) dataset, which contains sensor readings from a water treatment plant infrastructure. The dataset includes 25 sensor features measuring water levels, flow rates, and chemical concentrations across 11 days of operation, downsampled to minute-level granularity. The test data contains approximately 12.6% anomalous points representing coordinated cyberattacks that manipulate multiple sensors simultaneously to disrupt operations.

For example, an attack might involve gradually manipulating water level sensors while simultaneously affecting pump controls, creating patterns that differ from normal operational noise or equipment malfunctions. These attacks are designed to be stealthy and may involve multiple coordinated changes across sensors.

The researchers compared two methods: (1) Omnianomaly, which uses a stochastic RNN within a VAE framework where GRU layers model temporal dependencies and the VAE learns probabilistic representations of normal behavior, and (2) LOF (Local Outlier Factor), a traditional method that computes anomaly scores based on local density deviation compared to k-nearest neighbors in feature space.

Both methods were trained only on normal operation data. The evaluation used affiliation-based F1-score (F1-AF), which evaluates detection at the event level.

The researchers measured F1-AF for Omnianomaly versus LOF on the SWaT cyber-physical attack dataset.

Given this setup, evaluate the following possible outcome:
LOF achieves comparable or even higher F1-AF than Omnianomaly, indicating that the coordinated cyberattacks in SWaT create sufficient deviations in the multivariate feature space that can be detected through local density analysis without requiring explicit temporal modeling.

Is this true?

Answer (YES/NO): NO